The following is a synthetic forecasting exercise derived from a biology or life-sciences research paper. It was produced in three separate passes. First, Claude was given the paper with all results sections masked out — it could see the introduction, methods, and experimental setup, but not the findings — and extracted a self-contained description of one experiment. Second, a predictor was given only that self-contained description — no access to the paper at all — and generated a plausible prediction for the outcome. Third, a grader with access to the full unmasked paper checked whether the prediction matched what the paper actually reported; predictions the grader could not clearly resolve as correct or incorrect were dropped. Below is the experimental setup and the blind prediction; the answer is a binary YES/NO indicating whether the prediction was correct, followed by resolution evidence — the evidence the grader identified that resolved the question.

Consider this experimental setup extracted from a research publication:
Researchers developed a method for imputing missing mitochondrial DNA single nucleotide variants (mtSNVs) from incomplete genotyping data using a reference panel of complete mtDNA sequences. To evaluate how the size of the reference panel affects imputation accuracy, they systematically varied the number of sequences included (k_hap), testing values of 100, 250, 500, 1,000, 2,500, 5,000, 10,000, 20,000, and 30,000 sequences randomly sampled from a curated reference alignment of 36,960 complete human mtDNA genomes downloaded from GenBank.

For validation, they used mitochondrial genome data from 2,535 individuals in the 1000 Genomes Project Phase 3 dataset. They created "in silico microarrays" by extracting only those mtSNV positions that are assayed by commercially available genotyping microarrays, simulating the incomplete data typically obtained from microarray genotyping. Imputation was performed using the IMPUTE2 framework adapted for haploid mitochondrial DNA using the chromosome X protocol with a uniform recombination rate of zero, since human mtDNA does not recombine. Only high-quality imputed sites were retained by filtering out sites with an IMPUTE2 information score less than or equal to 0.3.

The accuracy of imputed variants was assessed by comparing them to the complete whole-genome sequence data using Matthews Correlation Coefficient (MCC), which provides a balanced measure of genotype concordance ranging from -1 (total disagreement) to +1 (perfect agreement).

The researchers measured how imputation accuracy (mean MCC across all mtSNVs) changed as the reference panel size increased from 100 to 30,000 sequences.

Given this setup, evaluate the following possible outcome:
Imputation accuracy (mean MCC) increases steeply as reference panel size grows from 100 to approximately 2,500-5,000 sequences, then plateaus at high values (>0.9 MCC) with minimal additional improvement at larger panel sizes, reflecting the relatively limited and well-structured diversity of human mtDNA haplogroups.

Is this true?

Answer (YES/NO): NO